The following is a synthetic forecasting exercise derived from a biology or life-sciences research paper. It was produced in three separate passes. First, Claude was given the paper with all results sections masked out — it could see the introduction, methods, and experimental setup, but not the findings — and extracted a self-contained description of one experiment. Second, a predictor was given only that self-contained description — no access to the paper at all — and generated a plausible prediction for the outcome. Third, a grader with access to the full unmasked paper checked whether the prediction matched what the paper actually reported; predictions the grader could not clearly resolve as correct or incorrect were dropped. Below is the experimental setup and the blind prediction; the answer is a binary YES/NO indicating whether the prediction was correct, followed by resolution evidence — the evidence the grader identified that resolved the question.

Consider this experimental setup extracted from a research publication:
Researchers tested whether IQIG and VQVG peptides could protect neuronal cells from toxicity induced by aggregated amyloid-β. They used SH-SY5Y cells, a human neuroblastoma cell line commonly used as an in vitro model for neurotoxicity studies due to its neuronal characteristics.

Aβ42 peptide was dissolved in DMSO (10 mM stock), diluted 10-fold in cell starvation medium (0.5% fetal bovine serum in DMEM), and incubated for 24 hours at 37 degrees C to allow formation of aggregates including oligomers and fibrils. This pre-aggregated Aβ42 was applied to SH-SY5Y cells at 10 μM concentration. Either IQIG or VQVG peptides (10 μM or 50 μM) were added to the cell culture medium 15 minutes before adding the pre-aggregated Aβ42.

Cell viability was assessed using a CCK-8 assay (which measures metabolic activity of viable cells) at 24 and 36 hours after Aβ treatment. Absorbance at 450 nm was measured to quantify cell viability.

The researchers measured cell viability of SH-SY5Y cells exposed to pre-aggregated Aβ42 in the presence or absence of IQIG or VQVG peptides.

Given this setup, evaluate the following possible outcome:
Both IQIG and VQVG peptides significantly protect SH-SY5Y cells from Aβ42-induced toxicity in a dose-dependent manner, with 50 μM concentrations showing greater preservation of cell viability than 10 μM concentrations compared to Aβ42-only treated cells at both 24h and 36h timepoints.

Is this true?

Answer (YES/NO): NO